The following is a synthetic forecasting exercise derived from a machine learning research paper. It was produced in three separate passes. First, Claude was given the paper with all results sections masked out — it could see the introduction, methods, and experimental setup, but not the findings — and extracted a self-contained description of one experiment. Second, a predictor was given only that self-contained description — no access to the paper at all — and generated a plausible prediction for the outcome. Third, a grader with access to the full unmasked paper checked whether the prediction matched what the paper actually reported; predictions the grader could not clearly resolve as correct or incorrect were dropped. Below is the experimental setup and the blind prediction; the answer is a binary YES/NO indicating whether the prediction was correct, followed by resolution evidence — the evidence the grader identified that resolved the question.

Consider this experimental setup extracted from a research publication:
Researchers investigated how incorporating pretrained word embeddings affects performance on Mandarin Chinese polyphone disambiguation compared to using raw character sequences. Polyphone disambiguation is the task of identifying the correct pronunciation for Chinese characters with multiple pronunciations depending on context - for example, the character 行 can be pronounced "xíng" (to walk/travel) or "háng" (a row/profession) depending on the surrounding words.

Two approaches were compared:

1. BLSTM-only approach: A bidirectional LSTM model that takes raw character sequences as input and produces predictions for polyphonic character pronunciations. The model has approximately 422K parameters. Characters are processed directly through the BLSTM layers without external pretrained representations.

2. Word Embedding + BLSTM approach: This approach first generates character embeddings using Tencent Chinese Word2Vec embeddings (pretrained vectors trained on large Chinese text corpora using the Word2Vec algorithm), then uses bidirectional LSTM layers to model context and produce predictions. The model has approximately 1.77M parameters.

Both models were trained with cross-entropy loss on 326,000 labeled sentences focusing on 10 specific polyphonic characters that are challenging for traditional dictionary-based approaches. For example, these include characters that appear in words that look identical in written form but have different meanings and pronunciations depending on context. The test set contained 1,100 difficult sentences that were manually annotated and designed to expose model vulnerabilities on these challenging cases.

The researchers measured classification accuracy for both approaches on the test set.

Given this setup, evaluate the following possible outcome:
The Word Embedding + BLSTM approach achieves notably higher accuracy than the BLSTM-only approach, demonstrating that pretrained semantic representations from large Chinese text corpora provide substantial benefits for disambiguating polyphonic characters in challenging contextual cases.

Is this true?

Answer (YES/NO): YES